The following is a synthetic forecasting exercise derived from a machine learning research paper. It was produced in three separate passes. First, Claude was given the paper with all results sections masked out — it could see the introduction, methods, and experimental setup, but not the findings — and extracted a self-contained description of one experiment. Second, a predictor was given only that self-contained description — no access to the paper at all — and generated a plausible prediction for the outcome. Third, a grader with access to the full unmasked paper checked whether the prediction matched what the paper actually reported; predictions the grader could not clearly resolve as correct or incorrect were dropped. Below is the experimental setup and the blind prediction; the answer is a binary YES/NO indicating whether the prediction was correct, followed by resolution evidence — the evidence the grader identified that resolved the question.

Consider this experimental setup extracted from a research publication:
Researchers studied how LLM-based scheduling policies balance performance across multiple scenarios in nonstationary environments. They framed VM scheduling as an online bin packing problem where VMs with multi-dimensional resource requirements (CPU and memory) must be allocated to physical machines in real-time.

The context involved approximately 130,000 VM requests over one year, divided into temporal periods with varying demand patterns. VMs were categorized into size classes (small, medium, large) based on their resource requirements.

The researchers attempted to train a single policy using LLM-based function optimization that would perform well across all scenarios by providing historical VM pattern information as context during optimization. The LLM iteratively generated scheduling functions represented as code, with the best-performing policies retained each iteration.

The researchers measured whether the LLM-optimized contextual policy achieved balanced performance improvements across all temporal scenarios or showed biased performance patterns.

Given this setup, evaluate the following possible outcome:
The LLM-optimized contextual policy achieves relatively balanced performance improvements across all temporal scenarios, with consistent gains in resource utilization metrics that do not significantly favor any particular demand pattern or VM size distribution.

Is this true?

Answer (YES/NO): NO